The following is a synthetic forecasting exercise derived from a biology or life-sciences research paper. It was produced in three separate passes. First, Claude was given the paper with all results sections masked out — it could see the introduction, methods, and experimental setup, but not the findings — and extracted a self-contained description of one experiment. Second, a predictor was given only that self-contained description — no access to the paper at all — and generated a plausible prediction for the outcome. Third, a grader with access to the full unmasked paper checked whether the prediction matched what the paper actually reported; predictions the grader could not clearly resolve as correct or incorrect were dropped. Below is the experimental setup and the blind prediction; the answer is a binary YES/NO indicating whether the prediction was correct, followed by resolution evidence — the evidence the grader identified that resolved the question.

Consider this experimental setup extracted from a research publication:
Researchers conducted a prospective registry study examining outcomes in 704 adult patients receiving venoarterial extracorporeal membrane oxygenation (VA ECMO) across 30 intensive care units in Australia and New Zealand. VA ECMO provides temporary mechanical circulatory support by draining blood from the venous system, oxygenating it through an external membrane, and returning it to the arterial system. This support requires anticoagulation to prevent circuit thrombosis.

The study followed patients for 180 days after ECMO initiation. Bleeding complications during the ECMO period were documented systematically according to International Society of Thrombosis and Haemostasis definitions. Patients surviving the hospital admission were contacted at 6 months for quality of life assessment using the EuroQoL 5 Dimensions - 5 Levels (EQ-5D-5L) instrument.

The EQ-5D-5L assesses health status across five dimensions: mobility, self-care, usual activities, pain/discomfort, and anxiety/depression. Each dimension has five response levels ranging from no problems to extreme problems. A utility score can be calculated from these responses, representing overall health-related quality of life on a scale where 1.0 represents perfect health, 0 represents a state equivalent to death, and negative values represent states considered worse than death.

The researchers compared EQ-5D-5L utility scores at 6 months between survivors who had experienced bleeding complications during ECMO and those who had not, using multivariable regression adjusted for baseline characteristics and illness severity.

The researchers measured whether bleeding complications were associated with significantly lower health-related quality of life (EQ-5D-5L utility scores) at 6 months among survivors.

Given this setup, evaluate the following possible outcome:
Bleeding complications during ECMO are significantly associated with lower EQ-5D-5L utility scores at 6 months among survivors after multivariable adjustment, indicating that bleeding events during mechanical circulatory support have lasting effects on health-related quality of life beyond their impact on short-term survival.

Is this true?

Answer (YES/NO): NO